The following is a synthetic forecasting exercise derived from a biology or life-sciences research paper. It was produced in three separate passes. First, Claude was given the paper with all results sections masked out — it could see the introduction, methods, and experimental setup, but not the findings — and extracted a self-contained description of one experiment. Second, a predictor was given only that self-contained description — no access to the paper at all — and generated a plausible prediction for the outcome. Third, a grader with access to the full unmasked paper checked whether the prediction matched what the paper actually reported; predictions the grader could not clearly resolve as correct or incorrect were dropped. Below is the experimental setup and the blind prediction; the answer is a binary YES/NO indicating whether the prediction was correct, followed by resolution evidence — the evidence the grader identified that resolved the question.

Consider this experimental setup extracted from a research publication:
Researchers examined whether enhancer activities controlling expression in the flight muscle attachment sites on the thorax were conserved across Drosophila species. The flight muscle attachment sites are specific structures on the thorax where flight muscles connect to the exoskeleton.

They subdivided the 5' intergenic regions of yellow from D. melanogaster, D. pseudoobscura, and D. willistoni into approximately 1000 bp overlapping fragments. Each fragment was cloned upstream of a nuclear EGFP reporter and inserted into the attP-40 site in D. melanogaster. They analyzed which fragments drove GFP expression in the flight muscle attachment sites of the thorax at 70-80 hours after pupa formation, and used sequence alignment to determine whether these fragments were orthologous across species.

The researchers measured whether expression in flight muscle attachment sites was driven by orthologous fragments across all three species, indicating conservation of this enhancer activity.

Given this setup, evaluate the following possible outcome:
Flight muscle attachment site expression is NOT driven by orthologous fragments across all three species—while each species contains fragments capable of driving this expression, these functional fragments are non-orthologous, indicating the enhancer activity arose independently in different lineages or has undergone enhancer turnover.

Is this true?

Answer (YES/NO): NO